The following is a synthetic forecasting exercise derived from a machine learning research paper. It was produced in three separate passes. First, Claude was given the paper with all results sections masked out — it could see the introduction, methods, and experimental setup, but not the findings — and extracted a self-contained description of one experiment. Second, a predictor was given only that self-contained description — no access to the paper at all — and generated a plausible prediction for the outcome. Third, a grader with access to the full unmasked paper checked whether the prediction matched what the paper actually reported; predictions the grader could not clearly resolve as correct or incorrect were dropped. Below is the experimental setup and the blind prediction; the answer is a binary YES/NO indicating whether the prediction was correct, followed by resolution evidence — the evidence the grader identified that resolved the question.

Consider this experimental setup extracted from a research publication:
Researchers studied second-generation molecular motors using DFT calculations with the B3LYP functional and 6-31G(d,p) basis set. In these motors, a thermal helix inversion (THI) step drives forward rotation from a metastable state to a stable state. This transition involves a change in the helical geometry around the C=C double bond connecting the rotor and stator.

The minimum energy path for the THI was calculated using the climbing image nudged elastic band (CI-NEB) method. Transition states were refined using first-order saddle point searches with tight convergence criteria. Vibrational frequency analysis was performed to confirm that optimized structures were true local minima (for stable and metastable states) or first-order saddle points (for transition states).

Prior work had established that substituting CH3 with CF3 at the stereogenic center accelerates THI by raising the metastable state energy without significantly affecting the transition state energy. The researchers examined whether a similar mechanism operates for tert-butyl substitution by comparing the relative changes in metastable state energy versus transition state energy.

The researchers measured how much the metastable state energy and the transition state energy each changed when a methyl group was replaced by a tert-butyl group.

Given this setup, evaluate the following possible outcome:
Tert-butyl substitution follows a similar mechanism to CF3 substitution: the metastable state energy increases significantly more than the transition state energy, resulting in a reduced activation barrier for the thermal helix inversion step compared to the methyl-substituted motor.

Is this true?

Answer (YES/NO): YES